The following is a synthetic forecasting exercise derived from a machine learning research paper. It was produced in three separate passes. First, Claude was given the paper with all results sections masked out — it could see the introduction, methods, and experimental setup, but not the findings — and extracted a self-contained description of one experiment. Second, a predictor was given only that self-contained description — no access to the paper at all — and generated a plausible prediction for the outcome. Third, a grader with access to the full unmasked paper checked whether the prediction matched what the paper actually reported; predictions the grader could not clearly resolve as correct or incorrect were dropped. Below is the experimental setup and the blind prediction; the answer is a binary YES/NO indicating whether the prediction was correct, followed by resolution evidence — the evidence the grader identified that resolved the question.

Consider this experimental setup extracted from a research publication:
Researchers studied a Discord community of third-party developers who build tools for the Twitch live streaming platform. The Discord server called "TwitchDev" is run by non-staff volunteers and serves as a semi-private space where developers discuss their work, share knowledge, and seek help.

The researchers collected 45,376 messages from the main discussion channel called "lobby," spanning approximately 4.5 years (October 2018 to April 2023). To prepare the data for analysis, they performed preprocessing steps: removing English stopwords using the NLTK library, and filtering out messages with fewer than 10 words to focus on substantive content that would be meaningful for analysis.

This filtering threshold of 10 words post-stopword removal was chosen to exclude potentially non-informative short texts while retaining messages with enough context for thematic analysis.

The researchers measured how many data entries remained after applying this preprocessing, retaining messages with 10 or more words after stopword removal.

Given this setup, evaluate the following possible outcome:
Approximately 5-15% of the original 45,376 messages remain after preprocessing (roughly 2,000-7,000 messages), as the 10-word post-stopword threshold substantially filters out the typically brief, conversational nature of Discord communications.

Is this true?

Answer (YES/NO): NO